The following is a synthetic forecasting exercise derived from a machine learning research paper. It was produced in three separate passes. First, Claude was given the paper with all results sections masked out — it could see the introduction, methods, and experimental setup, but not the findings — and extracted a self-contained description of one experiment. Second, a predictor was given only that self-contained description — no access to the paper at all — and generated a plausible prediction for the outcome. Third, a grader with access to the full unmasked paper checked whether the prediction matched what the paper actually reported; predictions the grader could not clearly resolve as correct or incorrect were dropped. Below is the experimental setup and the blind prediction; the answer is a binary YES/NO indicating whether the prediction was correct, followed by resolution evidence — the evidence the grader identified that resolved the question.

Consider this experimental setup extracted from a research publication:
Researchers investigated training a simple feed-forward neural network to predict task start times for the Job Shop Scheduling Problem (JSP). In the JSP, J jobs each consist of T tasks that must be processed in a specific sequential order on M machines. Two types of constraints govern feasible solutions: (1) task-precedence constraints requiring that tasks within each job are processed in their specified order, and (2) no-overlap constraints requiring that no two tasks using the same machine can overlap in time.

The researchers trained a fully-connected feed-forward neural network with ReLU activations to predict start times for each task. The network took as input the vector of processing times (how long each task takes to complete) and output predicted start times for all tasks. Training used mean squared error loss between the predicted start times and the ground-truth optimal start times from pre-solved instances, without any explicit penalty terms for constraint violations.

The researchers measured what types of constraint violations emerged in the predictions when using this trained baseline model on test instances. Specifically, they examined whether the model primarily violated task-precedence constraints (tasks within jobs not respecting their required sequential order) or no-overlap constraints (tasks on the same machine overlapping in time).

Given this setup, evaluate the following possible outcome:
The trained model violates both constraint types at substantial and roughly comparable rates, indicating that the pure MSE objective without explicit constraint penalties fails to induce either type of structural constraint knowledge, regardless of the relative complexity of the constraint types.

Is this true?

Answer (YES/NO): NO